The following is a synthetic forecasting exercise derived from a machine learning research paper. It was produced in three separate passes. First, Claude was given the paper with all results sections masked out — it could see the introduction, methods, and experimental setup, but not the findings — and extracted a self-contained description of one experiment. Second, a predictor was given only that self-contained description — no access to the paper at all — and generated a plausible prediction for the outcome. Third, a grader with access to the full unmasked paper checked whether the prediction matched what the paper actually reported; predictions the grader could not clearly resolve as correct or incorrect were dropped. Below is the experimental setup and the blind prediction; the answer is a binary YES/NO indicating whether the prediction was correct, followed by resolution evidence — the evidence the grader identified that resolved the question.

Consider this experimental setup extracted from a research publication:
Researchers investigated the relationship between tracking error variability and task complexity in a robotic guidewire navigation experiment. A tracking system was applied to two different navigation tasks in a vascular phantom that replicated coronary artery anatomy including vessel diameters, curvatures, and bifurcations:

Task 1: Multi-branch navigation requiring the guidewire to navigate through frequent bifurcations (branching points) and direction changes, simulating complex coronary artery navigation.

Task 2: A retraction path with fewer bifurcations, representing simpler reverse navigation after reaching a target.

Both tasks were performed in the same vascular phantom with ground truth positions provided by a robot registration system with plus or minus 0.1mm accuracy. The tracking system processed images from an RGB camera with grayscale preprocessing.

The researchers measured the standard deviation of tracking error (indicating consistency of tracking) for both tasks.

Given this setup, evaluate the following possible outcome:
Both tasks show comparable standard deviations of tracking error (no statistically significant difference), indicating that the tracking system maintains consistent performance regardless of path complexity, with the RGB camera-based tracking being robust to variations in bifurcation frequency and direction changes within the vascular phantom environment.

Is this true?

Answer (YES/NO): NO